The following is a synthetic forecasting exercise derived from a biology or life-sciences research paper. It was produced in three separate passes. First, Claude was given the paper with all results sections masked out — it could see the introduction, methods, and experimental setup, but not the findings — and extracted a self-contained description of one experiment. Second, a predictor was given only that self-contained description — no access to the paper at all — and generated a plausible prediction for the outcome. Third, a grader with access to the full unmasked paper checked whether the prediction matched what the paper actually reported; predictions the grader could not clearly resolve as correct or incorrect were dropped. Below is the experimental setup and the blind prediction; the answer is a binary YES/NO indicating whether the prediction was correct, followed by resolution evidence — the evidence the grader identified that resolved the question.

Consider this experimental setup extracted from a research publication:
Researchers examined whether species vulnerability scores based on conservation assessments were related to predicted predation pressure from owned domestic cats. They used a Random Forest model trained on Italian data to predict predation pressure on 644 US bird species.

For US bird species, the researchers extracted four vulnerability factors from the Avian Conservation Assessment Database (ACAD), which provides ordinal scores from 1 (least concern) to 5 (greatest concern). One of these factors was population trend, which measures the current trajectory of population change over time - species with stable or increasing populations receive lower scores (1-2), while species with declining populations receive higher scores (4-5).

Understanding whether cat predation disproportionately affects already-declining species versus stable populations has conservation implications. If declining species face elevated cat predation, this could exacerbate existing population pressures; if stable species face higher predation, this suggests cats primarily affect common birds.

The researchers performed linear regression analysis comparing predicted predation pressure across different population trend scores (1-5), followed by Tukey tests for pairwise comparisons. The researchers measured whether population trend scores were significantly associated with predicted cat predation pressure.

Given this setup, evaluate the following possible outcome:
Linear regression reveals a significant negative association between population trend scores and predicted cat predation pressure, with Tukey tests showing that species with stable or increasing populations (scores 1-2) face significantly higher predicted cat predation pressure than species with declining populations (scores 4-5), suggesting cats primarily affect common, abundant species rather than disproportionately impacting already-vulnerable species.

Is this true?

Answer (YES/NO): NO